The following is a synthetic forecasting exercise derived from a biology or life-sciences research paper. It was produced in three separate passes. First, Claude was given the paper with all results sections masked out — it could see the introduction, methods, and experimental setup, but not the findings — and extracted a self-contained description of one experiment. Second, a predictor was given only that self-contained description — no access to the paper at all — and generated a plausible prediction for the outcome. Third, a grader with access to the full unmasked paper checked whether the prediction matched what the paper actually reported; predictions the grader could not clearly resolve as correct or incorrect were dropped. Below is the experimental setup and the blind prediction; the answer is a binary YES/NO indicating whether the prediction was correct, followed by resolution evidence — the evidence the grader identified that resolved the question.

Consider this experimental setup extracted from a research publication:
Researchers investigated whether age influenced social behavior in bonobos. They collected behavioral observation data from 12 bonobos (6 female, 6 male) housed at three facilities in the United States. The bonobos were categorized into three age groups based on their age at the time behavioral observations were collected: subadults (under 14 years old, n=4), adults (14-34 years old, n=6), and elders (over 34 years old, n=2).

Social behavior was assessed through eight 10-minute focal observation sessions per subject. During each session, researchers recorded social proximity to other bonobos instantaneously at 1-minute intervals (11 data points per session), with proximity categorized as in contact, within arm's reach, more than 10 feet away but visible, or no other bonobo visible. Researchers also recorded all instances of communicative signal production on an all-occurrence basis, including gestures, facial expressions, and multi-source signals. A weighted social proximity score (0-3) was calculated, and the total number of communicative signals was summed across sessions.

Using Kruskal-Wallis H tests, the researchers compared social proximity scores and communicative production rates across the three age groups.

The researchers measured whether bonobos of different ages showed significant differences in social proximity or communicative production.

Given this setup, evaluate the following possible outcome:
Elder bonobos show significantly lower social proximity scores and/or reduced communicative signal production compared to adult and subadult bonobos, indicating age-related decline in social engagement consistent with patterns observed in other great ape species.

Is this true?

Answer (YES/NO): NO